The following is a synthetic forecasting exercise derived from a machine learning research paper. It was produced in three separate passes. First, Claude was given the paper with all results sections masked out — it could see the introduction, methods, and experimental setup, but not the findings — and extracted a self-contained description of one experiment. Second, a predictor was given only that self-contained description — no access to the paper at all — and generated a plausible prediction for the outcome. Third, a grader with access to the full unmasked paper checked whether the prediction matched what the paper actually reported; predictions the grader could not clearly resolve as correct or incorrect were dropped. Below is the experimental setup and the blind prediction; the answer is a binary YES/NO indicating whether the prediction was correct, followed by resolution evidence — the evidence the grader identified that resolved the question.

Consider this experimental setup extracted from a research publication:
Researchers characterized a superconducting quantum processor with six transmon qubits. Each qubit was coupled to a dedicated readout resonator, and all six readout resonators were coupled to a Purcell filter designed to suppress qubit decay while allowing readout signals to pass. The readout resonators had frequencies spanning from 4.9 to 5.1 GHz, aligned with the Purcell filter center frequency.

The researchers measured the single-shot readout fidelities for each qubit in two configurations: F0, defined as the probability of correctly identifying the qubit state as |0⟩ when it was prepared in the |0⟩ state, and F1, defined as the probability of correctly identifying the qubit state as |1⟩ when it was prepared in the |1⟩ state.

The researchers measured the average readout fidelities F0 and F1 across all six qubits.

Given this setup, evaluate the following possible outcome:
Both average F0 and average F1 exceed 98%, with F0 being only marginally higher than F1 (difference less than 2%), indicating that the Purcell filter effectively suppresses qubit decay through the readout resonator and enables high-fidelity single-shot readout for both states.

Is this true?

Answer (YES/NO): NO